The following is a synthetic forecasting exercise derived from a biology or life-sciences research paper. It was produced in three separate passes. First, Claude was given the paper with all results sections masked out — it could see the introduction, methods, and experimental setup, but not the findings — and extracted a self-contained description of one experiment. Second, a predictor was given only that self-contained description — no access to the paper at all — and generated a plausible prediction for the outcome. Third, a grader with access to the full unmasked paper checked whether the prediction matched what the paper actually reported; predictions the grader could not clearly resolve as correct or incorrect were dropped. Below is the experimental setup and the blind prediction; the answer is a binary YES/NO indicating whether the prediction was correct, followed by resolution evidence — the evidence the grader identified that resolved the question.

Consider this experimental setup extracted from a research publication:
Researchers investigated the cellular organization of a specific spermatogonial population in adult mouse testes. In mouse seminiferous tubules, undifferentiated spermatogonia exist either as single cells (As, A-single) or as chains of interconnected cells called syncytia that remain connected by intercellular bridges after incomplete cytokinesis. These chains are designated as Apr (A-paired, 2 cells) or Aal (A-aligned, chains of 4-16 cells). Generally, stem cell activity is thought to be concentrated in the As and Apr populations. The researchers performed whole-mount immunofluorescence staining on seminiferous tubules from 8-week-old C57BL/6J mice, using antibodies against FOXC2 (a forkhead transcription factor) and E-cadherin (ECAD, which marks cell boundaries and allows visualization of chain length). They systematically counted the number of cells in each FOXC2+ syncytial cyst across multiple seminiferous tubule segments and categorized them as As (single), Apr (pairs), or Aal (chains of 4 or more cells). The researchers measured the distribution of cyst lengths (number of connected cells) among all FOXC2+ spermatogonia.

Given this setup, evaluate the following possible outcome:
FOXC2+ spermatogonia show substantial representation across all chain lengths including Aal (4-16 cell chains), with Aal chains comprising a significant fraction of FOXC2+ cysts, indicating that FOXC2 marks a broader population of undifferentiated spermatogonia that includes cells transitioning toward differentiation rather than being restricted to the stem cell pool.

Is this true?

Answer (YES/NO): NO